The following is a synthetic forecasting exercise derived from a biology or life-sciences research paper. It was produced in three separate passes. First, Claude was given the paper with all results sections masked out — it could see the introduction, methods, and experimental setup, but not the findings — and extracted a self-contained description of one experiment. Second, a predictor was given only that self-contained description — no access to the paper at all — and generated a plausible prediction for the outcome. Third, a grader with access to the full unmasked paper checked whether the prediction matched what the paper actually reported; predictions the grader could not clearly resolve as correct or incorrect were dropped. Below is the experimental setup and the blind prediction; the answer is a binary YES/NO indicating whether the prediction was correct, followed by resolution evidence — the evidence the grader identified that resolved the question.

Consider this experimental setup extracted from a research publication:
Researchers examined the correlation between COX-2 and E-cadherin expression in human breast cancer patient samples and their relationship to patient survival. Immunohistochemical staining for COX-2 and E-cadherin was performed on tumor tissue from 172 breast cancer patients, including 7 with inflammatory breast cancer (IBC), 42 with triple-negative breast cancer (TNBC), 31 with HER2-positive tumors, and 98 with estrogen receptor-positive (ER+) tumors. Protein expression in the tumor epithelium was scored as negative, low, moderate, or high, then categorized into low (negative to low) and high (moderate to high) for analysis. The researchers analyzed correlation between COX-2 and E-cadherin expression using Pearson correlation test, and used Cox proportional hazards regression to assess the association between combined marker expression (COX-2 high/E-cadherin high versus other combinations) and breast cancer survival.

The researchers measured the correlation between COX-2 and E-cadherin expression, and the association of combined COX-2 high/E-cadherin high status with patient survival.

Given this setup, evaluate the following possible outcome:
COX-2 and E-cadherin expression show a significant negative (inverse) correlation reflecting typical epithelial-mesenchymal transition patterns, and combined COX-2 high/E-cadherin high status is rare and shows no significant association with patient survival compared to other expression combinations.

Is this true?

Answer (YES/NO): NO